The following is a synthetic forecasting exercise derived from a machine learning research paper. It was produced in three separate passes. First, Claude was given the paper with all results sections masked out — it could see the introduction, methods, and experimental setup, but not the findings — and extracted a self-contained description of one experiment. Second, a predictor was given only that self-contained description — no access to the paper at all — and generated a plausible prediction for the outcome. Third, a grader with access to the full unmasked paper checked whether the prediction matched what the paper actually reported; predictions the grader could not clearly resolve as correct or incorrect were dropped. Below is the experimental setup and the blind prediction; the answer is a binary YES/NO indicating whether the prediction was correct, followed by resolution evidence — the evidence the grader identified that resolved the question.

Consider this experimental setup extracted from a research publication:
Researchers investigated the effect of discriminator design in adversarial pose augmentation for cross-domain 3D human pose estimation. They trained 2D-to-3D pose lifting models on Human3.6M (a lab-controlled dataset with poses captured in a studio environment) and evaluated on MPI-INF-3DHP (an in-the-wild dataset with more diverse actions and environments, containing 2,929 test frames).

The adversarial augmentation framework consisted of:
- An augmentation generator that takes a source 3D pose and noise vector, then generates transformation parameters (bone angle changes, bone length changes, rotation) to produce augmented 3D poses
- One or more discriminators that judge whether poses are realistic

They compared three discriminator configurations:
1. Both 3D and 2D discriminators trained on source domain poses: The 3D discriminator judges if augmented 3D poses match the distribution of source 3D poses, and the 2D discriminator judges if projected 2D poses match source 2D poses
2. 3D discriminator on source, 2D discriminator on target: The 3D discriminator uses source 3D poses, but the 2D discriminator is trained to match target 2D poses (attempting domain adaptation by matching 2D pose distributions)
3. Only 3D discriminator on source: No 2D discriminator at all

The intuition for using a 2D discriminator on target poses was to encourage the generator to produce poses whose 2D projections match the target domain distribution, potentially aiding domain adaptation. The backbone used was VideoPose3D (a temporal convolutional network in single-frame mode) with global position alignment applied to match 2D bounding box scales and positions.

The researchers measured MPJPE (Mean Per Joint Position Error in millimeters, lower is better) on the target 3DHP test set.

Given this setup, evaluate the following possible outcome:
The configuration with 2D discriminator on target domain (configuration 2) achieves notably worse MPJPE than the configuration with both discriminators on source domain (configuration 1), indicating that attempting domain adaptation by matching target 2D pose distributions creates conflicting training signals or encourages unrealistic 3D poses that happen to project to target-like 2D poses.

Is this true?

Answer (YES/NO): NO